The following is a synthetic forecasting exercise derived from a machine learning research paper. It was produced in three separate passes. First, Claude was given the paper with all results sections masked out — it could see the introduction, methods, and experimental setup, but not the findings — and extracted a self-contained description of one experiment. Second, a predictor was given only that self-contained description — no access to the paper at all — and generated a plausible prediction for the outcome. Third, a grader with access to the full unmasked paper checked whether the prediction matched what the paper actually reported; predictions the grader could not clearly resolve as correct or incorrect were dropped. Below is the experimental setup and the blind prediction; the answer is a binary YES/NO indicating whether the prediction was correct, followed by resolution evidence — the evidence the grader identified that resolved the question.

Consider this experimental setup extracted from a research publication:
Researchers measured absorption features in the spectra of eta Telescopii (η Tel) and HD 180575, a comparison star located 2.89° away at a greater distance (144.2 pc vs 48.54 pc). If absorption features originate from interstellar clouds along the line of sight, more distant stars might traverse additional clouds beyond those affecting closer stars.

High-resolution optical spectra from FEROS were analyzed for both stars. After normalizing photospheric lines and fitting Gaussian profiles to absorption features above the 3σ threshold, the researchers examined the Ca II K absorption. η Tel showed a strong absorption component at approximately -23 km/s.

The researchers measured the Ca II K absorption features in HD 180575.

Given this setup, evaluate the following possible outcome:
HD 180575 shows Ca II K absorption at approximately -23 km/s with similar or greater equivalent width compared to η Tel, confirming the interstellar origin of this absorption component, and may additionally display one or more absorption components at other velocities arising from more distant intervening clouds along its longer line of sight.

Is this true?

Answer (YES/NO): NO